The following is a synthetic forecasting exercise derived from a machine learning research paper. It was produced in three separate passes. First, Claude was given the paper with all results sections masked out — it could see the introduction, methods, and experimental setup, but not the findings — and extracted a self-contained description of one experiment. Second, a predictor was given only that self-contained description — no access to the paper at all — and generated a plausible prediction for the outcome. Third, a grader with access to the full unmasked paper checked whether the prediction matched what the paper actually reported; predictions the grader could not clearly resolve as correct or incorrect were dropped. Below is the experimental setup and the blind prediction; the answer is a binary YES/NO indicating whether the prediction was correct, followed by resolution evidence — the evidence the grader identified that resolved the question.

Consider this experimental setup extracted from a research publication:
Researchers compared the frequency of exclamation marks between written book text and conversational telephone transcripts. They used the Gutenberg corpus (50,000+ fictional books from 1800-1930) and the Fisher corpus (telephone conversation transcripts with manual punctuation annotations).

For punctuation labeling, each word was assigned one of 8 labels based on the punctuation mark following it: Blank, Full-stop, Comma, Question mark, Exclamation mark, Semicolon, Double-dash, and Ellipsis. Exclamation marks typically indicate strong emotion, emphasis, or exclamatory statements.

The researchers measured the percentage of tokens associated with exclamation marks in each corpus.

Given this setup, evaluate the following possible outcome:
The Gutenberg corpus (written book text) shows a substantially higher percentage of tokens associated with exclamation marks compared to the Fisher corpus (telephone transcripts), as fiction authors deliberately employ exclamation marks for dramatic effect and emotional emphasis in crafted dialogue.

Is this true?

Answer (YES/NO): YES